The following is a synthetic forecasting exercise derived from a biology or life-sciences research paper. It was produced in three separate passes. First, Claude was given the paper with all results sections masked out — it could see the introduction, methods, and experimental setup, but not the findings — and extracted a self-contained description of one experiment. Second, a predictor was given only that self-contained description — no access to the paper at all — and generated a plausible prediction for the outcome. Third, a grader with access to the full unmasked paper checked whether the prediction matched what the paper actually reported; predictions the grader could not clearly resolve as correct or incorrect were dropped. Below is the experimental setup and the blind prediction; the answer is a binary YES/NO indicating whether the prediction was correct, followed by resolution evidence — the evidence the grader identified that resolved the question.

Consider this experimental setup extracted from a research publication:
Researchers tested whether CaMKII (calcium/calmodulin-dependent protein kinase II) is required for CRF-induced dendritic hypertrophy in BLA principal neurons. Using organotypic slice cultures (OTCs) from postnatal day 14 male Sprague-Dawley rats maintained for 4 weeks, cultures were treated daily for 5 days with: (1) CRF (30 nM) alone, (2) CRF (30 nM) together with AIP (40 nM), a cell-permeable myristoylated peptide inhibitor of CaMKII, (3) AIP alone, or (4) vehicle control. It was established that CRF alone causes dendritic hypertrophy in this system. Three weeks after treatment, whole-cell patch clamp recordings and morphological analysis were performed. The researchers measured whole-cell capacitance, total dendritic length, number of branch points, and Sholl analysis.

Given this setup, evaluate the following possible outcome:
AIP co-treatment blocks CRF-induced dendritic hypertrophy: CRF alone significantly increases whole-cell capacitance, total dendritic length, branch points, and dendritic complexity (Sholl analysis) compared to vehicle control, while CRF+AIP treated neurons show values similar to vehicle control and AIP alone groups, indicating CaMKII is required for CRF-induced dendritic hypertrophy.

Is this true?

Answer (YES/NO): YES